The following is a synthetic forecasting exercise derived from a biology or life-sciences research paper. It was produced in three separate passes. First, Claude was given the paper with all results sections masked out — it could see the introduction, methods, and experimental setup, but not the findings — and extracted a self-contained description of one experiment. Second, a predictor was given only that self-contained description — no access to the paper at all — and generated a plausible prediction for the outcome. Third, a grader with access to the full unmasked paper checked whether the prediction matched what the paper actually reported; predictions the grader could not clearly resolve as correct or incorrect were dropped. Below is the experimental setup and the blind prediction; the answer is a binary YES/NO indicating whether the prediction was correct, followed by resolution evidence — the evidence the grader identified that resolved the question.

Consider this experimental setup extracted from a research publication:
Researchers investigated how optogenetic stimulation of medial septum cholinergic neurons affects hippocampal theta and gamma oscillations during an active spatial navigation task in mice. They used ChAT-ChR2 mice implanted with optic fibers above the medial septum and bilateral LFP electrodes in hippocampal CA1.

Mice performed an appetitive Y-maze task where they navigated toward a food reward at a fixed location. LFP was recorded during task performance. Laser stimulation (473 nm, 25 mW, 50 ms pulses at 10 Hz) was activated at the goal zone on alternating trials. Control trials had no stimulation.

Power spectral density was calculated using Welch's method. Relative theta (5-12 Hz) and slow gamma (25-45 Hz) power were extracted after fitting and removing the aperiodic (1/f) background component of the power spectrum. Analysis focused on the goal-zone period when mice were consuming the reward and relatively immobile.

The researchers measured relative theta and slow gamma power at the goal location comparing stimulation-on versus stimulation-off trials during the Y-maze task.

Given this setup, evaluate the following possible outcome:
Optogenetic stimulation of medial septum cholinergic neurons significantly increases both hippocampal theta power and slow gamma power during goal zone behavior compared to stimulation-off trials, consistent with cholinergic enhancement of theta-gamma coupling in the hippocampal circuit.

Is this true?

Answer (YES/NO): NO